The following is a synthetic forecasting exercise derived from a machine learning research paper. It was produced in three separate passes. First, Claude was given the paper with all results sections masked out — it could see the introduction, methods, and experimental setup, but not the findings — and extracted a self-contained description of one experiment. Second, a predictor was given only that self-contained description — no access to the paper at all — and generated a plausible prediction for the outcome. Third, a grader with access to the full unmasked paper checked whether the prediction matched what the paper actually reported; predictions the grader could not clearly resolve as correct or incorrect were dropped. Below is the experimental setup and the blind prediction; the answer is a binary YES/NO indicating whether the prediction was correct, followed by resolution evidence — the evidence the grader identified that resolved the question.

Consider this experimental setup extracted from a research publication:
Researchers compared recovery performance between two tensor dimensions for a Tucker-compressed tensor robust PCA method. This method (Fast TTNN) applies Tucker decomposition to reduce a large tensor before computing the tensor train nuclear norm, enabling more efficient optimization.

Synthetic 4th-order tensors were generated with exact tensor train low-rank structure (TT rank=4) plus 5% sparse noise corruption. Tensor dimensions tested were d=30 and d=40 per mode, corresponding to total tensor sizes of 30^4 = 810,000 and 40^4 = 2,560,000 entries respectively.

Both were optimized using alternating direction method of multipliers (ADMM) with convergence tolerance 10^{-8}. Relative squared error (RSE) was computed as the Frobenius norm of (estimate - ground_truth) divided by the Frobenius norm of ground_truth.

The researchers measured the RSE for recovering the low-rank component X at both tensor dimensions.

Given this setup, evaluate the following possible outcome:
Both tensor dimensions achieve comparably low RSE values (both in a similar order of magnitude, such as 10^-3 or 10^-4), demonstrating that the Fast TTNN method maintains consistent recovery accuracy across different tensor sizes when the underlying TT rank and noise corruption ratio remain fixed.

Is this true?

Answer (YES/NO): NO